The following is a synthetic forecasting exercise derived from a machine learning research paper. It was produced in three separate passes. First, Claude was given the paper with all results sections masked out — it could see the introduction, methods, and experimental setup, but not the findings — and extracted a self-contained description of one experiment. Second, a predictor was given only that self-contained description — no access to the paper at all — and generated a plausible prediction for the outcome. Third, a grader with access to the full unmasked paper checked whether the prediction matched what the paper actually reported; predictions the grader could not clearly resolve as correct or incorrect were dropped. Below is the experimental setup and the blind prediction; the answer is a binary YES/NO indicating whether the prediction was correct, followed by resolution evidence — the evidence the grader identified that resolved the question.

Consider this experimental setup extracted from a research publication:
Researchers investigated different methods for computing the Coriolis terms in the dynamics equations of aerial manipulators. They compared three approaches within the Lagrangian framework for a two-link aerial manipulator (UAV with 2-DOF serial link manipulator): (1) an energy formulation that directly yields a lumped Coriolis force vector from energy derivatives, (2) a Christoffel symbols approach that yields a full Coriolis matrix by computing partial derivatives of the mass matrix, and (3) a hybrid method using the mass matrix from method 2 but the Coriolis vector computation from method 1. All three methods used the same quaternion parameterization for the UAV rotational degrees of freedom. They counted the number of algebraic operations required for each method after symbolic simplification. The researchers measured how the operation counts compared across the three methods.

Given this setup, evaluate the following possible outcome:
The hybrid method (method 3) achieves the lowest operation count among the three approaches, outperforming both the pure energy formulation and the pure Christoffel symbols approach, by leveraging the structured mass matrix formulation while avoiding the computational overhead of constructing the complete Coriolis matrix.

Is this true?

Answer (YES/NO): YES